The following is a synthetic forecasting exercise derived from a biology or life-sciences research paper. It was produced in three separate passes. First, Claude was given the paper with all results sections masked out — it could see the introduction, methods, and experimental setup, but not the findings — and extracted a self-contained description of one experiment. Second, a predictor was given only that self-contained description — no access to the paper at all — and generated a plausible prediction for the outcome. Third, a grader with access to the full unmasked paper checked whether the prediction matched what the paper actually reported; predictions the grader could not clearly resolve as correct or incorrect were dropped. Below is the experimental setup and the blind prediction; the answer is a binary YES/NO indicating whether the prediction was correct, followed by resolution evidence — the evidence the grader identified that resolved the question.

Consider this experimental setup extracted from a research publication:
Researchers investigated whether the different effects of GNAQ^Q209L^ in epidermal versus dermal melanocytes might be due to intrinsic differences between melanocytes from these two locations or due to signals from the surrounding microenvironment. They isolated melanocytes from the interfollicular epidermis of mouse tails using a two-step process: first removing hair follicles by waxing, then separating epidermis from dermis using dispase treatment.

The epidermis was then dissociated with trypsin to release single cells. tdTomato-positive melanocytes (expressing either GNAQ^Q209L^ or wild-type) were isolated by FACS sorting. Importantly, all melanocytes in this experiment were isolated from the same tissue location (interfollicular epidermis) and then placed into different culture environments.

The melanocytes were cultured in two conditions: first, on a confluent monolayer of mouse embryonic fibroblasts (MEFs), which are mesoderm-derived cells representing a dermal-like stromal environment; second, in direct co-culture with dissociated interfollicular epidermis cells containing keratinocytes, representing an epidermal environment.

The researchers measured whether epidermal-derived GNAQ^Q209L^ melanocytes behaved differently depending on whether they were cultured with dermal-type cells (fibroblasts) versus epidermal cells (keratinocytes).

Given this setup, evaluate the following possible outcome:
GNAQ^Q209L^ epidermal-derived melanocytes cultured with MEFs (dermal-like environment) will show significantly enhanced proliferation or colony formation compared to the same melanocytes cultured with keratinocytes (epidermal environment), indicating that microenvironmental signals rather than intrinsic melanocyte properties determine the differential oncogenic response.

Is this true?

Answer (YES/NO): YES